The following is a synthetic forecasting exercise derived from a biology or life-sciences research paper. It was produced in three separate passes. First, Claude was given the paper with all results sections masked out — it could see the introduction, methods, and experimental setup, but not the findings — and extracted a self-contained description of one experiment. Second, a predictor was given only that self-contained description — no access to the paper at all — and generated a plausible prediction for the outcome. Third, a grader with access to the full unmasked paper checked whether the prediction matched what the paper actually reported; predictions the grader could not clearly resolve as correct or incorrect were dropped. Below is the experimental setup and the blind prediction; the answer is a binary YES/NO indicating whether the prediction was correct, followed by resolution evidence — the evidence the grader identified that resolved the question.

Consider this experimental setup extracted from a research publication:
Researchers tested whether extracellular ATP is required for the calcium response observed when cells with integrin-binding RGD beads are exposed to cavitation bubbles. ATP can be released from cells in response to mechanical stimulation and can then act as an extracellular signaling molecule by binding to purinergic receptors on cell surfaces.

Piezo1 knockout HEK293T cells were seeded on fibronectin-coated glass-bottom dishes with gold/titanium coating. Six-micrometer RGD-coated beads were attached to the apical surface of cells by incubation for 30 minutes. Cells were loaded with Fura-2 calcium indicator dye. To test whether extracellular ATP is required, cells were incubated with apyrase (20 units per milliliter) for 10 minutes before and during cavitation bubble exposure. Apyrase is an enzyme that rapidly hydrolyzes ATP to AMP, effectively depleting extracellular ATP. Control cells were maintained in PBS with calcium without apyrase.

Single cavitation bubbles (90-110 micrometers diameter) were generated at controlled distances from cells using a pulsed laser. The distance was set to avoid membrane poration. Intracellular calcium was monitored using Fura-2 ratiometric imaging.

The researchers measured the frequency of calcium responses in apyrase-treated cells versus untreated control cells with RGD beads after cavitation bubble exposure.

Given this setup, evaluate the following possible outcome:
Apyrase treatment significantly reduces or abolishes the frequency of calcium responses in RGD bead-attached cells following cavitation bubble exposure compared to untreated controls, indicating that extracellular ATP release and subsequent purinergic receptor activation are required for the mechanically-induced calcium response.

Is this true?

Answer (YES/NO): YES